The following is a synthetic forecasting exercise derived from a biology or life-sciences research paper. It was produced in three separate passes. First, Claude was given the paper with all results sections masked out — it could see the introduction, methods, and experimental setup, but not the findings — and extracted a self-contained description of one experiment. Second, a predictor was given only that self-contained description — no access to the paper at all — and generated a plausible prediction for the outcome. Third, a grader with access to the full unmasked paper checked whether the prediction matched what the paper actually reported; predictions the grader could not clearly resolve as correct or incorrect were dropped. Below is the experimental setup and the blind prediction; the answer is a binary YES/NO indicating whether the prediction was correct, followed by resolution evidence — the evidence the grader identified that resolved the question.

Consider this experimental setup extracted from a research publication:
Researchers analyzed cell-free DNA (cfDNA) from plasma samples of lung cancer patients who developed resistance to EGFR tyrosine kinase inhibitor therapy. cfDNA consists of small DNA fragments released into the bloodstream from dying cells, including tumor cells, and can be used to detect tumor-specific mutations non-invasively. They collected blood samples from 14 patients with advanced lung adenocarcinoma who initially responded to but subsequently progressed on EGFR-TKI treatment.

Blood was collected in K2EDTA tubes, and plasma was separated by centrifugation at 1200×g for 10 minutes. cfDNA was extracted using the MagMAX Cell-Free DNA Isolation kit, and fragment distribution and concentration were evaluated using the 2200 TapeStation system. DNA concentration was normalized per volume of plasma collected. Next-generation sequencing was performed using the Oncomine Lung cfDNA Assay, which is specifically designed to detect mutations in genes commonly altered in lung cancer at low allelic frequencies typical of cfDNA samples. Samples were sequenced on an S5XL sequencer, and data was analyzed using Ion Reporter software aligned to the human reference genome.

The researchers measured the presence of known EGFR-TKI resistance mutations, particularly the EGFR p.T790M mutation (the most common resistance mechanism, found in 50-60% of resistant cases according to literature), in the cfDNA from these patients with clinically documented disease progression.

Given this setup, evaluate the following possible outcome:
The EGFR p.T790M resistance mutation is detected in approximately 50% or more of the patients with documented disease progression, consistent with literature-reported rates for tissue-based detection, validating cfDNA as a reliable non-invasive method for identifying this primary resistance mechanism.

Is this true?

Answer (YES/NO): NO